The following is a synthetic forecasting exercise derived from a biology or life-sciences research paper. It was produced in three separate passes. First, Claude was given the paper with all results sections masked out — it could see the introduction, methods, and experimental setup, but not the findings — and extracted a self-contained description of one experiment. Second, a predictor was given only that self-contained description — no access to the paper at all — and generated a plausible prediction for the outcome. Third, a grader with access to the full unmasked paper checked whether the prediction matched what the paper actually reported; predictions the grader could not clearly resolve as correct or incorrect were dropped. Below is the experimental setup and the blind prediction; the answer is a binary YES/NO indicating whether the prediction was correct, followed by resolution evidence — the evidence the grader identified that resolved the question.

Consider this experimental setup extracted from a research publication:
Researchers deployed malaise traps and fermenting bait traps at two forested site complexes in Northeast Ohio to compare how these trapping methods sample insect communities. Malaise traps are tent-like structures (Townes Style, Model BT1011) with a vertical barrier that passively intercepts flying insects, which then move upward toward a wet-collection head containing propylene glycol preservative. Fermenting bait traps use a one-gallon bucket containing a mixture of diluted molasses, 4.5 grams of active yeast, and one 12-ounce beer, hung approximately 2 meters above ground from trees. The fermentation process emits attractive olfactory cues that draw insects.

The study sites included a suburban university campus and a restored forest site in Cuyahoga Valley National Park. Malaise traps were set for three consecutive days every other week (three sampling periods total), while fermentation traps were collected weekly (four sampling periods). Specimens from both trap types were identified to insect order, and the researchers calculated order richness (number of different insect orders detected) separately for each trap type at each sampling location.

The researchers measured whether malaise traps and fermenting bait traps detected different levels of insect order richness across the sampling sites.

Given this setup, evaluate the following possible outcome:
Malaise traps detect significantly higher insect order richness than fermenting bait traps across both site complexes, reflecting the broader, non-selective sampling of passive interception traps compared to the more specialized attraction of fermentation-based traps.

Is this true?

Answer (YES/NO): NO